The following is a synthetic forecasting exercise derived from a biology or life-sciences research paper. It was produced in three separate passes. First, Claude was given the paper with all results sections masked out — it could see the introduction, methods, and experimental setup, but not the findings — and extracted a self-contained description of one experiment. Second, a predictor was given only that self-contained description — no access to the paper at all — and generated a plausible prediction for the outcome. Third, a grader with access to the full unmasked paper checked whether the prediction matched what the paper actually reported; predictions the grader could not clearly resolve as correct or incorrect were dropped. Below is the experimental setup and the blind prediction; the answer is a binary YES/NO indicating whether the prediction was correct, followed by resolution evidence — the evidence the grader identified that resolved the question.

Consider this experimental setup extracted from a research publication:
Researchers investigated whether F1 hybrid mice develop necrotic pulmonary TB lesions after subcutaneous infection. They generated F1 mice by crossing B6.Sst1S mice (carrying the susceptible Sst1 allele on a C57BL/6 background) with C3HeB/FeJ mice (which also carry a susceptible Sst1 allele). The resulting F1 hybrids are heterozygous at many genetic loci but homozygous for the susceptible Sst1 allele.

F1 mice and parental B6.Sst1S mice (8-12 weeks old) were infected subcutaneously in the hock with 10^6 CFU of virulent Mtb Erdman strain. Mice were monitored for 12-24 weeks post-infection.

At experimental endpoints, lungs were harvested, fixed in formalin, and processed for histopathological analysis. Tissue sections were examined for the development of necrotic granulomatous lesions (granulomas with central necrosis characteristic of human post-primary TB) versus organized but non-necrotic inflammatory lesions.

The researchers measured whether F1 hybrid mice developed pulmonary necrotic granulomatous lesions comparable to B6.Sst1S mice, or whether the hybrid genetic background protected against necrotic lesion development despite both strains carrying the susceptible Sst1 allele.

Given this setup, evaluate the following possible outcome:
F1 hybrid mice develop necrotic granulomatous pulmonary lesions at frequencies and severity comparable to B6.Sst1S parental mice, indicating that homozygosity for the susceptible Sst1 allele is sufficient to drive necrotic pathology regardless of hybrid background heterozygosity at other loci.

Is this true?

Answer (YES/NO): NO